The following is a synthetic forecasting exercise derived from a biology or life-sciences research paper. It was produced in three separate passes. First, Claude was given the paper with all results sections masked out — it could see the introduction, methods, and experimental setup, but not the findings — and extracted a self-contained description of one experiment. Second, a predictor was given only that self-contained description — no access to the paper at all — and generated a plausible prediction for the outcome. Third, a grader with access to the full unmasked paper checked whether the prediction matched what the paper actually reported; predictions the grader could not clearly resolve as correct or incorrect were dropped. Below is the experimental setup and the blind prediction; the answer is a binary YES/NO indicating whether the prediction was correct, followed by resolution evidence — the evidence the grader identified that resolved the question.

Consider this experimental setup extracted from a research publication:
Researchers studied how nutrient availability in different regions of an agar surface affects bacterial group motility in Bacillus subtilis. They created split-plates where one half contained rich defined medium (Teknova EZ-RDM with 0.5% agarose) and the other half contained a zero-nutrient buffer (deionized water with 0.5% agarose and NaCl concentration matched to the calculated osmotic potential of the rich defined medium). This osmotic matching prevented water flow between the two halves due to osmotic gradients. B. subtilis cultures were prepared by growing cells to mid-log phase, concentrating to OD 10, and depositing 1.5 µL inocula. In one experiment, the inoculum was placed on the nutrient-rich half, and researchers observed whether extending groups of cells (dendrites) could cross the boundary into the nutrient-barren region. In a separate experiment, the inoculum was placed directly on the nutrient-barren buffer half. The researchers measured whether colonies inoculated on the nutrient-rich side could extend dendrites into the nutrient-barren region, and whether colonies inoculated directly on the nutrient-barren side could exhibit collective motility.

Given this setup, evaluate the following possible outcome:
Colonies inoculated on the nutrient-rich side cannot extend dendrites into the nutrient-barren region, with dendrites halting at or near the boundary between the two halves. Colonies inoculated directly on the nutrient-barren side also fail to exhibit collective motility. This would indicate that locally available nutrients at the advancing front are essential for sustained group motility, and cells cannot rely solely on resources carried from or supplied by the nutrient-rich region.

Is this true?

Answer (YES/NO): NO